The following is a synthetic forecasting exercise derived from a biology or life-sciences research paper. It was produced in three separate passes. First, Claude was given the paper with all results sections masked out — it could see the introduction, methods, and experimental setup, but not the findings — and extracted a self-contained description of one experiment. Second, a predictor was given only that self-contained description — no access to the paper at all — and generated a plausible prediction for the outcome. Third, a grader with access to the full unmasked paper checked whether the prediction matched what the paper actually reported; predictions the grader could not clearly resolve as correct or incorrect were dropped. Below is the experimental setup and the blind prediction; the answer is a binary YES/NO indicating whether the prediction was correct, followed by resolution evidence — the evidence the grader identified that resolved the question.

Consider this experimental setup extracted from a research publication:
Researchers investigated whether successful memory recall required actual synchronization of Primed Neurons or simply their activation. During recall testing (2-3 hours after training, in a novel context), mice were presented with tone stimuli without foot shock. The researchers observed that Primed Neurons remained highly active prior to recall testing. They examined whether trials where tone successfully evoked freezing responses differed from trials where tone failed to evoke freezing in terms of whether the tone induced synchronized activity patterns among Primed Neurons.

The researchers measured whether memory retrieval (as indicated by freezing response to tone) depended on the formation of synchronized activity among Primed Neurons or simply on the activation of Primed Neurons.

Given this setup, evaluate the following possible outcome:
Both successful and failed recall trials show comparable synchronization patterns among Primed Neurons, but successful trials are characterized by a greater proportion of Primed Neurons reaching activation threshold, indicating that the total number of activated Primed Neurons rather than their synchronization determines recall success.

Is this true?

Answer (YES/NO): NO